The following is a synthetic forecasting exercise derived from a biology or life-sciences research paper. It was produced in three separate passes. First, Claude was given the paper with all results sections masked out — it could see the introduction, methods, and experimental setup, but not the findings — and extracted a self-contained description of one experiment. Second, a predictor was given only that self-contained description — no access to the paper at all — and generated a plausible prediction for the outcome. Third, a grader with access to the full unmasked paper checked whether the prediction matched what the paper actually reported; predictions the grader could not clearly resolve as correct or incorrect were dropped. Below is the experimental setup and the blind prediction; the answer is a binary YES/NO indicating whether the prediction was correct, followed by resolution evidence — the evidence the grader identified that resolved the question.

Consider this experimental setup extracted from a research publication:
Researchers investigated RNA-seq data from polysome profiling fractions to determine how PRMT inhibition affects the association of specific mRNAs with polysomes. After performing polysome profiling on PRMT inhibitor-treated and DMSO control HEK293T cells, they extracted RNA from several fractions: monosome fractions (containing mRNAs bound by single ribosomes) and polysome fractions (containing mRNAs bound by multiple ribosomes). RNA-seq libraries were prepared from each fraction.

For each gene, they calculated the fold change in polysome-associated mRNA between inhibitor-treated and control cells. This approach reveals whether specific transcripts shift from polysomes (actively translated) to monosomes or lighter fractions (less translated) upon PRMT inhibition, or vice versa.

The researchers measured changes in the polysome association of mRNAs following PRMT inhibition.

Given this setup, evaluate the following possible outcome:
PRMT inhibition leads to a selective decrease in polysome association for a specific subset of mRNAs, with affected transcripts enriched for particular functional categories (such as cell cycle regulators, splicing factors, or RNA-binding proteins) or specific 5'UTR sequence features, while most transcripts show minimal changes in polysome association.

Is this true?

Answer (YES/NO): NO